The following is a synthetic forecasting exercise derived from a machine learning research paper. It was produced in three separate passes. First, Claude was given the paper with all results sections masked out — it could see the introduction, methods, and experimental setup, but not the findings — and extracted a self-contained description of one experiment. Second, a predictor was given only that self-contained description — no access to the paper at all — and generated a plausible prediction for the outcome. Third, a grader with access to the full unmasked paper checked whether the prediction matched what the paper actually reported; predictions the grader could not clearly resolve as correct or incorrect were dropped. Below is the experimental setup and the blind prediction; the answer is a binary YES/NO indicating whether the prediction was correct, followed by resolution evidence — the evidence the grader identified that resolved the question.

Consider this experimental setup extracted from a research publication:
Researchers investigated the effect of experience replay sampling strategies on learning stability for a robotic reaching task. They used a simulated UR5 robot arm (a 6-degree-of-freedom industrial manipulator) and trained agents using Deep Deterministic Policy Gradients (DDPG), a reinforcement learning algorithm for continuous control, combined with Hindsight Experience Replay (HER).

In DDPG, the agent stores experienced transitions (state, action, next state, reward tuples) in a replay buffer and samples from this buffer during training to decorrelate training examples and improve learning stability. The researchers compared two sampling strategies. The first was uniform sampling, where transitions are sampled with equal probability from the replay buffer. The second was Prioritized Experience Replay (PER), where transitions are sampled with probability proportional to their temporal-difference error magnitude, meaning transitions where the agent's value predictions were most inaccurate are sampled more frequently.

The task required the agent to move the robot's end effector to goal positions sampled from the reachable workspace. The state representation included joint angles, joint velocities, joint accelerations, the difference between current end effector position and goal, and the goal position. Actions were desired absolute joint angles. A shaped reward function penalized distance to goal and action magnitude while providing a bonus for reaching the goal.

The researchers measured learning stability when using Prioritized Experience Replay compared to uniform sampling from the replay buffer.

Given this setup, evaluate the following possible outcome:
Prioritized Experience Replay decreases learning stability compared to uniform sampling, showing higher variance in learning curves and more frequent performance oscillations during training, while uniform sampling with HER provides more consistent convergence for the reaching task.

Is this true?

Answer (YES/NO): YES